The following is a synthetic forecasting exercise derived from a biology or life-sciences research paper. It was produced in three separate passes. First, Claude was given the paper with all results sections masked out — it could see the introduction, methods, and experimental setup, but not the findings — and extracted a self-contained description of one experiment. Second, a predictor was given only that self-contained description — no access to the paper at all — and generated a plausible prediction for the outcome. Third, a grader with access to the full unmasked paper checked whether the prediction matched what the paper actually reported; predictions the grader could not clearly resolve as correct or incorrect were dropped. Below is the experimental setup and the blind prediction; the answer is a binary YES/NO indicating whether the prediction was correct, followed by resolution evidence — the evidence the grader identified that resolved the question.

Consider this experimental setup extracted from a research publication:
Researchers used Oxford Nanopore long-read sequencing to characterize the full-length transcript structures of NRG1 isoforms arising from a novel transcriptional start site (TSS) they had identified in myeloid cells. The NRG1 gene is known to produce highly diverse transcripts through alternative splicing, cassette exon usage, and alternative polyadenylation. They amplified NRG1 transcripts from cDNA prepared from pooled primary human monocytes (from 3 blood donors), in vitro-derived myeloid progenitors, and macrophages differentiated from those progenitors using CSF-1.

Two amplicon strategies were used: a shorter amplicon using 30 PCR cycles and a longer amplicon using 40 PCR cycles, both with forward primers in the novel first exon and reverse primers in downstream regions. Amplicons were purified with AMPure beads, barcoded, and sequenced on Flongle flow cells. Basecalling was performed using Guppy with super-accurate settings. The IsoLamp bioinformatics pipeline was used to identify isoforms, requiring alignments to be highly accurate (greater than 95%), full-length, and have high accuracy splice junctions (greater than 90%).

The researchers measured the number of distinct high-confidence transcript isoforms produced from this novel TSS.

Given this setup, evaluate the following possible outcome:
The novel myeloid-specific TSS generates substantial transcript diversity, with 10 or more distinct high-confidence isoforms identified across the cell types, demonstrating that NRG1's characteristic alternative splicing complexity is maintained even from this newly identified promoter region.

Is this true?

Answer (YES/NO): NO